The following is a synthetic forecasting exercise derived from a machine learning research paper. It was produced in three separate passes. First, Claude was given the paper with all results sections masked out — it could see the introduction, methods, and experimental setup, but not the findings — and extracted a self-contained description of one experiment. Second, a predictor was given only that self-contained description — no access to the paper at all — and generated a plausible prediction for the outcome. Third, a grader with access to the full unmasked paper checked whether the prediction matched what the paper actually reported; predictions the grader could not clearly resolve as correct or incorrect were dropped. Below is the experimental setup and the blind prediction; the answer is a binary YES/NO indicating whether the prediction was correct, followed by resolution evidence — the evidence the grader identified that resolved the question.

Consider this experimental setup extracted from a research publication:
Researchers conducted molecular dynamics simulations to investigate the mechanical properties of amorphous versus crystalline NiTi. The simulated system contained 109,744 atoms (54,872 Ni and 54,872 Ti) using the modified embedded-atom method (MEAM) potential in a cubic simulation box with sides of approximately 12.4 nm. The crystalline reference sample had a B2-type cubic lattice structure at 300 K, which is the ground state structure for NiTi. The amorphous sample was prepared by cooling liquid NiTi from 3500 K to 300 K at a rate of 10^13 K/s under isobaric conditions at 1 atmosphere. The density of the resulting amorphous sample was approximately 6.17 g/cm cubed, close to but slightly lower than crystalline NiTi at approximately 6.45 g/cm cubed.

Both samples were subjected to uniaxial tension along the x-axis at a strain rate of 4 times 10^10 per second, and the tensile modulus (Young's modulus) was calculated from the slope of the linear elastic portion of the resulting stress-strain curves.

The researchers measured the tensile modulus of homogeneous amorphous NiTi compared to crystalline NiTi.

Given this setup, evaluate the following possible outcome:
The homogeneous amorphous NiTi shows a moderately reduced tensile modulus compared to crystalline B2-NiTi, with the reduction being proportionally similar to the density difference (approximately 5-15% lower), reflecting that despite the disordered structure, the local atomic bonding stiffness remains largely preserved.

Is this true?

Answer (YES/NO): NO